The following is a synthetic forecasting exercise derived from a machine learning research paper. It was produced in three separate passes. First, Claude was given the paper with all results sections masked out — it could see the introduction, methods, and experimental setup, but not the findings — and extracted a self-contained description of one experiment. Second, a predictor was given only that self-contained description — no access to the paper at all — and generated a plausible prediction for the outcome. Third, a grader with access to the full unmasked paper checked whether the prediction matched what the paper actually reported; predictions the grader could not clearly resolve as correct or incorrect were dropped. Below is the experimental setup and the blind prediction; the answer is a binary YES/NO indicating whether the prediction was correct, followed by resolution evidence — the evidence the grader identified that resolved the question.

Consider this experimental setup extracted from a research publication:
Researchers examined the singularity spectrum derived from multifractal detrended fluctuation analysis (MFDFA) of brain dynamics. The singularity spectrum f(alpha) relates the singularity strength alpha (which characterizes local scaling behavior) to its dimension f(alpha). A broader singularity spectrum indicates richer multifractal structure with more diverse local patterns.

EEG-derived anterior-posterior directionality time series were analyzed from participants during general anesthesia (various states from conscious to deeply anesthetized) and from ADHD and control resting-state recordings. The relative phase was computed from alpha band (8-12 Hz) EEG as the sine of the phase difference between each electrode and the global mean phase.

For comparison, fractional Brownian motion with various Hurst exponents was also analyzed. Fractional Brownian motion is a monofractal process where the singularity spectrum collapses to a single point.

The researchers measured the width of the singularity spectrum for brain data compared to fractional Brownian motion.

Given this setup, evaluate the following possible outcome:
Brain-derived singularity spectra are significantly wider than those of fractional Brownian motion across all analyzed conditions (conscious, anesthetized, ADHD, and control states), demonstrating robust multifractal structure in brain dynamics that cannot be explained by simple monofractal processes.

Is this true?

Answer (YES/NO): NO